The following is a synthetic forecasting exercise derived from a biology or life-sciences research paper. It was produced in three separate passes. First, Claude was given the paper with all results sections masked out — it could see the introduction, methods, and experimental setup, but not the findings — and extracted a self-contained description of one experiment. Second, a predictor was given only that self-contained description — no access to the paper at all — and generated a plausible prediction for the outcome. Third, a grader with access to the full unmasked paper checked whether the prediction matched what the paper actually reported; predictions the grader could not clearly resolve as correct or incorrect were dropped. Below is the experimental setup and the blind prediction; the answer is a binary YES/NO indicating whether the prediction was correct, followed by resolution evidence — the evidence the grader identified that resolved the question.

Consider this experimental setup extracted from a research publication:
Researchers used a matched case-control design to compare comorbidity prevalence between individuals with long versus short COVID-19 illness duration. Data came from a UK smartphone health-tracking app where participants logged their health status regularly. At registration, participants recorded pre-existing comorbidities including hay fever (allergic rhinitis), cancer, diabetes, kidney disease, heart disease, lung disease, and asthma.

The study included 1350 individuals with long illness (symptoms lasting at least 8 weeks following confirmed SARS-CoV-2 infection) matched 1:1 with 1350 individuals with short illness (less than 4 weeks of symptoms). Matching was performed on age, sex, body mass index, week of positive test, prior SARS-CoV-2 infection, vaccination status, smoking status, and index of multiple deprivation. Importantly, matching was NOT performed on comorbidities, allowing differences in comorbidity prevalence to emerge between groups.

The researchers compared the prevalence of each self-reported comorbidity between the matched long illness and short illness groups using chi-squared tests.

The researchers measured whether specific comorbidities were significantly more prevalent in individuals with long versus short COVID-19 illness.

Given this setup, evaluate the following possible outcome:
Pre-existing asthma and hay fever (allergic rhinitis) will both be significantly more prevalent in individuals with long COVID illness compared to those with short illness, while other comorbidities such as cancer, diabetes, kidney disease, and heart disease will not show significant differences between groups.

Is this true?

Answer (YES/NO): NO